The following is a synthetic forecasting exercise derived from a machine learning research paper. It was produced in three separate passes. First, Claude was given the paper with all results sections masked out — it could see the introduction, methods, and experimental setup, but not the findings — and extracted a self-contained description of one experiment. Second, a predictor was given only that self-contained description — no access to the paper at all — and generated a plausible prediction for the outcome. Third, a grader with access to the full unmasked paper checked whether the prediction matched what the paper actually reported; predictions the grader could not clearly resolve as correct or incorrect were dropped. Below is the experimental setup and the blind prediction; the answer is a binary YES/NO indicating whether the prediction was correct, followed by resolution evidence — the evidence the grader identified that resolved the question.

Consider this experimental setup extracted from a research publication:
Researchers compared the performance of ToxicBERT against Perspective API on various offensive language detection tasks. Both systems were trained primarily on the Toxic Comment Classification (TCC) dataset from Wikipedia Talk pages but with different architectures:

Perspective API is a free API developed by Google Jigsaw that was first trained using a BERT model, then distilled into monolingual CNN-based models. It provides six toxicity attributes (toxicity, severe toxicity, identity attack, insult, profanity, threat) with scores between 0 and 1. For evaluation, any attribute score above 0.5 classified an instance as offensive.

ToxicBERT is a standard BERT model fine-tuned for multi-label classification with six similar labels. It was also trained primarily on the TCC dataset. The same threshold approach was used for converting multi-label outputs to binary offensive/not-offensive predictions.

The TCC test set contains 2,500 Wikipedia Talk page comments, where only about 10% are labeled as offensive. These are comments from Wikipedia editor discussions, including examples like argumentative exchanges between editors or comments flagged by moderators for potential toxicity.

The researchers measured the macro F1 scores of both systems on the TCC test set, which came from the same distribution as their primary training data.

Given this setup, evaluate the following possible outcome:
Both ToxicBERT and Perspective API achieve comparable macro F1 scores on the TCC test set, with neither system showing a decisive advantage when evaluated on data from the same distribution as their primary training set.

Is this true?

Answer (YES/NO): NO